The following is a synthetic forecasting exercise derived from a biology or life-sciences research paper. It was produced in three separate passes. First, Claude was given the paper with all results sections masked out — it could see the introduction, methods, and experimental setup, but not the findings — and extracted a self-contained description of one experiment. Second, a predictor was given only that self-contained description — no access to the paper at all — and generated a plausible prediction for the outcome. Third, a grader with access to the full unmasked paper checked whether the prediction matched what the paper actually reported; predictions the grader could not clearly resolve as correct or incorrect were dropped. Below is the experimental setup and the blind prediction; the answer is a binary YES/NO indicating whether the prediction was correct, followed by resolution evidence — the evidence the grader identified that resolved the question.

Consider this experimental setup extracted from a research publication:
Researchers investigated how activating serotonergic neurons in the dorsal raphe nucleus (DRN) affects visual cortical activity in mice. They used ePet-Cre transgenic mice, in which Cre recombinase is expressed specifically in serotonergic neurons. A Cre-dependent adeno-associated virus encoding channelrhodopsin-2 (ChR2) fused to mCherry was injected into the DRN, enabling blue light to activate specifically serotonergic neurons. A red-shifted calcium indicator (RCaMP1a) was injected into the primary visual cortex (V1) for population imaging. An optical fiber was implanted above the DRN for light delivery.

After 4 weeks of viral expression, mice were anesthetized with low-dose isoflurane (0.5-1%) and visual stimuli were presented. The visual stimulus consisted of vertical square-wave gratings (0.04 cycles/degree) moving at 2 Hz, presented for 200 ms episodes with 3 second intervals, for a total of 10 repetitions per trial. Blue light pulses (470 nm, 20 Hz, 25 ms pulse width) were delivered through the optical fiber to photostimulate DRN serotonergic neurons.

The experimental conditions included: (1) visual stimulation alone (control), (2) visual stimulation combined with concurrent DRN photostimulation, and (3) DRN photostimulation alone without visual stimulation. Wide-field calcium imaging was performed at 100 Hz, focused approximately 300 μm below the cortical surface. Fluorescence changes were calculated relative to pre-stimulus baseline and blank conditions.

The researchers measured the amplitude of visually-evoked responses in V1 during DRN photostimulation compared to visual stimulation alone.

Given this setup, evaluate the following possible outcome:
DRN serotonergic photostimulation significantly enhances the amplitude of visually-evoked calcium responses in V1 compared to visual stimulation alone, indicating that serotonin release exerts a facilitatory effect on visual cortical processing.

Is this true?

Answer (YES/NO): NO